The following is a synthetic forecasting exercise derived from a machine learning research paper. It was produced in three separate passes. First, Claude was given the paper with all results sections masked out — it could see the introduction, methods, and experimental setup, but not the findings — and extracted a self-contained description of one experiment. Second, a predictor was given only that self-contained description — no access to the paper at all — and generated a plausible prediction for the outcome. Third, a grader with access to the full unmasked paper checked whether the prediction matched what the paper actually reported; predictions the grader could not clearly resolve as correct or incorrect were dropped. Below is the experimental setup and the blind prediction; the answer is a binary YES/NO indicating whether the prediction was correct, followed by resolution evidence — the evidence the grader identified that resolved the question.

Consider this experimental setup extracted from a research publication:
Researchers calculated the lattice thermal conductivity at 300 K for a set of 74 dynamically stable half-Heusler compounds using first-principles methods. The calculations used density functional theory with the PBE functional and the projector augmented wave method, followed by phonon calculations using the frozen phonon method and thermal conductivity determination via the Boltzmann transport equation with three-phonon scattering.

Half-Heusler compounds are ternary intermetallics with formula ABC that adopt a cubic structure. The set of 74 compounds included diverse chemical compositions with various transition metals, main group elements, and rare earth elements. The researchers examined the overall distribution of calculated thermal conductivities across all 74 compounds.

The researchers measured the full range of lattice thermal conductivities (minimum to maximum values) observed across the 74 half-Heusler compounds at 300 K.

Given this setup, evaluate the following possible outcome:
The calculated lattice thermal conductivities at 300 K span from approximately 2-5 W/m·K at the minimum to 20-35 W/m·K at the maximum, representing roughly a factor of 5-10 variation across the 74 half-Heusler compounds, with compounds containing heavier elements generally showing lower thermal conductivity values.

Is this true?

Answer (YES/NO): NO